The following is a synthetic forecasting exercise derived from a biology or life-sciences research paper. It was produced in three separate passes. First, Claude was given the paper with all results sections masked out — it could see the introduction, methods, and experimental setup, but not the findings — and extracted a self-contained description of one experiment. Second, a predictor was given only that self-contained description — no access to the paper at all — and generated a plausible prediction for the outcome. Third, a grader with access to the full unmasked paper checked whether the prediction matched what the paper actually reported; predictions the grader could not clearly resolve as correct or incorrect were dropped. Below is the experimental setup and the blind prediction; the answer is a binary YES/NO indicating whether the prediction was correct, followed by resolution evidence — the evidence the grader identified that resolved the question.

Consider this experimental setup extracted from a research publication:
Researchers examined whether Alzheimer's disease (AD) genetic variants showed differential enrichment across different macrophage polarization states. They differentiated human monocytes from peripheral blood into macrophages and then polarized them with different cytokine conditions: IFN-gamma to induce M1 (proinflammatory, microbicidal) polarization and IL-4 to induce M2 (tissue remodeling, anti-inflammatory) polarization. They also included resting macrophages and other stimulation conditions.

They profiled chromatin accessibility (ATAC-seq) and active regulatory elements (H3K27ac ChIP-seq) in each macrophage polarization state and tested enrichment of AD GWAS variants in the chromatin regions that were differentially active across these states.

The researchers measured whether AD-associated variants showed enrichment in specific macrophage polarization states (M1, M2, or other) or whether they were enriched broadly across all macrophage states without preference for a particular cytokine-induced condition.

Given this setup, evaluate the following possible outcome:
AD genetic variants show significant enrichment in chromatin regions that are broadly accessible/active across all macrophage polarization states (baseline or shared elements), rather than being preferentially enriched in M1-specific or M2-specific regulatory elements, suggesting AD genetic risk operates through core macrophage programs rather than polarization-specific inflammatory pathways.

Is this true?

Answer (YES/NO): YES